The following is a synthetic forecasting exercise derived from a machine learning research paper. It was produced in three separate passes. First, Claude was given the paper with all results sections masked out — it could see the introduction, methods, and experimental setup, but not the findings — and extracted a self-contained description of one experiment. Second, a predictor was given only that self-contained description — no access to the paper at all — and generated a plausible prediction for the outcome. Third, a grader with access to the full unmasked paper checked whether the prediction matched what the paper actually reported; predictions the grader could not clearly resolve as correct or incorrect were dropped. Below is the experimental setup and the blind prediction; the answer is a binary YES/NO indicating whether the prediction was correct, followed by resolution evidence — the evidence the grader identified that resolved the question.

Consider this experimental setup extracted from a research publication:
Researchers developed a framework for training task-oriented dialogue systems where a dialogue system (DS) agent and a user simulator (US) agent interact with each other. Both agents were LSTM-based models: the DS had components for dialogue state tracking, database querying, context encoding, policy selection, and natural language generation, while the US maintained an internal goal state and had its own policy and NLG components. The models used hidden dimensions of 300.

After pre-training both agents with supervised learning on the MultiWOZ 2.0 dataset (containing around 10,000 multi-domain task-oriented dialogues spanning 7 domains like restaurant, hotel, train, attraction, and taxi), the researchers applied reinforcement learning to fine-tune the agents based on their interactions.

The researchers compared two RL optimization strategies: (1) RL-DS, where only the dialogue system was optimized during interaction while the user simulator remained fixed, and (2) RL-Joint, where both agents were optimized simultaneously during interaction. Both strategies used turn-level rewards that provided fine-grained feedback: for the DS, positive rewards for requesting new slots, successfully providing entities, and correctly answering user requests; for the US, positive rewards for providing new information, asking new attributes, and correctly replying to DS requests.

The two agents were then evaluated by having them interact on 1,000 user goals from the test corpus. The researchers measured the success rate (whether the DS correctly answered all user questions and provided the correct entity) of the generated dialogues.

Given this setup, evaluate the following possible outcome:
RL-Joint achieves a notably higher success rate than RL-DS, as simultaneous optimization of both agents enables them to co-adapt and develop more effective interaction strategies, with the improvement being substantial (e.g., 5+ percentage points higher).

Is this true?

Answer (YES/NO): NO